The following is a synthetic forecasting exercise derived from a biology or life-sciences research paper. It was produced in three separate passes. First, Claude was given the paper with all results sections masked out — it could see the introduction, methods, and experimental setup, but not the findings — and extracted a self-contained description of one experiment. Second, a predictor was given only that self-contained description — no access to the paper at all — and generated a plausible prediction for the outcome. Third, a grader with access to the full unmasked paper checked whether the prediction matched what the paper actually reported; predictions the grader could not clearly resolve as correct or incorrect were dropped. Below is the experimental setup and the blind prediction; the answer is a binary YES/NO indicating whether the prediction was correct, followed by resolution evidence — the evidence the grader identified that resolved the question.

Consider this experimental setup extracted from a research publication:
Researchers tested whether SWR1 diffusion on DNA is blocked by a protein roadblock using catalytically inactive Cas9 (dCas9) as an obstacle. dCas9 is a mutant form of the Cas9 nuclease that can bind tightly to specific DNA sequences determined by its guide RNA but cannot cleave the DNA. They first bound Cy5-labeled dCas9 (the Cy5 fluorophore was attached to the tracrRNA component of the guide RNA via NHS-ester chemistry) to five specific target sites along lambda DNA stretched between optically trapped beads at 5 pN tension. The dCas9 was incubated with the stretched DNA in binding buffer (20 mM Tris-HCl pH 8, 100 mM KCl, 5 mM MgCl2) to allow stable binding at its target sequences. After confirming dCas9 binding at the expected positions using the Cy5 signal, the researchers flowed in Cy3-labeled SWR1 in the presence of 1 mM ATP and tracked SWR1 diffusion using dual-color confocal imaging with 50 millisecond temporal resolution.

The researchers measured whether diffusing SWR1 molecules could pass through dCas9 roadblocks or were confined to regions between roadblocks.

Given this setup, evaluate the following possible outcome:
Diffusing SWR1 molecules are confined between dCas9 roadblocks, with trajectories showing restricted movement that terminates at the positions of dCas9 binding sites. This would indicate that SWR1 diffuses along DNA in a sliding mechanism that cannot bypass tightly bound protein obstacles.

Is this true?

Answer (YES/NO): YES